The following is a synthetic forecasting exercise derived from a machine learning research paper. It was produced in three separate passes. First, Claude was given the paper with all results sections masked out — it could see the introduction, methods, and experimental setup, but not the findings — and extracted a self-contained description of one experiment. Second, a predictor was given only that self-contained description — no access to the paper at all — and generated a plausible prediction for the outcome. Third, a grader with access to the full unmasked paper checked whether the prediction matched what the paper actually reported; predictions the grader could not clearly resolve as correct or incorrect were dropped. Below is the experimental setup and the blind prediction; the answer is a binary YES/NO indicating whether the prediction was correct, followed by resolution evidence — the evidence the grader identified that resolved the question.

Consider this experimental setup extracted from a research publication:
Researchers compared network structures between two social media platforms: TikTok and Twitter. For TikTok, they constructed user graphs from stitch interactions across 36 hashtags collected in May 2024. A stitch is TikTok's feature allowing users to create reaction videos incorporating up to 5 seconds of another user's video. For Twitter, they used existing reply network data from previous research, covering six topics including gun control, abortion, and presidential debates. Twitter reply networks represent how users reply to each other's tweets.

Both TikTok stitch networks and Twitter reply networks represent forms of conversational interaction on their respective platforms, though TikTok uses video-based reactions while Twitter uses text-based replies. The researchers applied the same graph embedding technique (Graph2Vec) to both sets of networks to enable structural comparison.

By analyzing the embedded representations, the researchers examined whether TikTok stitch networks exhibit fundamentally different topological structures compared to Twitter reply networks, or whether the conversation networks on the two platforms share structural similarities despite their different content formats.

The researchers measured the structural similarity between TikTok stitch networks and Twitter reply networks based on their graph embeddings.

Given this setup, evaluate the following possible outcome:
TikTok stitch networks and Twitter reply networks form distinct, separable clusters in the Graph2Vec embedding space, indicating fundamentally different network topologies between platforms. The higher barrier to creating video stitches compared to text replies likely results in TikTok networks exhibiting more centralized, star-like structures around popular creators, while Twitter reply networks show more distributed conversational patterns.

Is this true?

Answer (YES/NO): NO